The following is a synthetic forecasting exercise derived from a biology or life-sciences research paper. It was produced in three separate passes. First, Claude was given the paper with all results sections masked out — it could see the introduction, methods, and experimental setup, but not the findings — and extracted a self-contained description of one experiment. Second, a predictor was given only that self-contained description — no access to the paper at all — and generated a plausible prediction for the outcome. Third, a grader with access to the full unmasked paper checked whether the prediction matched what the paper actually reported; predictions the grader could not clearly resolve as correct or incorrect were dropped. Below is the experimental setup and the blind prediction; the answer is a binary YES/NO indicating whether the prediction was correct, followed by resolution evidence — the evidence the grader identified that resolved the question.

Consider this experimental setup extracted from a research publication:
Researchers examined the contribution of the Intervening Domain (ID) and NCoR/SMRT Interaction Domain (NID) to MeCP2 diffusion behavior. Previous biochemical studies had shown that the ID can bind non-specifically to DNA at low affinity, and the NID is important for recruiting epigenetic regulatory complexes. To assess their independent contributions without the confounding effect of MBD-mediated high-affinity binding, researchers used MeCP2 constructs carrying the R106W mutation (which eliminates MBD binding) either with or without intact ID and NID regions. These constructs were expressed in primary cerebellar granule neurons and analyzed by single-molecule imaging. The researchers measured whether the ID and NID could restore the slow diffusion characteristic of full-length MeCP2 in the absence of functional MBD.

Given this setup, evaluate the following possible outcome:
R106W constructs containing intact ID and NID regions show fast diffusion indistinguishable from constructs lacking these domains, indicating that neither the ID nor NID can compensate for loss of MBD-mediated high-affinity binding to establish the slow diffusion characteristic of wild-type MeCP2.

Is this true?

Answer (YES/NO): NO